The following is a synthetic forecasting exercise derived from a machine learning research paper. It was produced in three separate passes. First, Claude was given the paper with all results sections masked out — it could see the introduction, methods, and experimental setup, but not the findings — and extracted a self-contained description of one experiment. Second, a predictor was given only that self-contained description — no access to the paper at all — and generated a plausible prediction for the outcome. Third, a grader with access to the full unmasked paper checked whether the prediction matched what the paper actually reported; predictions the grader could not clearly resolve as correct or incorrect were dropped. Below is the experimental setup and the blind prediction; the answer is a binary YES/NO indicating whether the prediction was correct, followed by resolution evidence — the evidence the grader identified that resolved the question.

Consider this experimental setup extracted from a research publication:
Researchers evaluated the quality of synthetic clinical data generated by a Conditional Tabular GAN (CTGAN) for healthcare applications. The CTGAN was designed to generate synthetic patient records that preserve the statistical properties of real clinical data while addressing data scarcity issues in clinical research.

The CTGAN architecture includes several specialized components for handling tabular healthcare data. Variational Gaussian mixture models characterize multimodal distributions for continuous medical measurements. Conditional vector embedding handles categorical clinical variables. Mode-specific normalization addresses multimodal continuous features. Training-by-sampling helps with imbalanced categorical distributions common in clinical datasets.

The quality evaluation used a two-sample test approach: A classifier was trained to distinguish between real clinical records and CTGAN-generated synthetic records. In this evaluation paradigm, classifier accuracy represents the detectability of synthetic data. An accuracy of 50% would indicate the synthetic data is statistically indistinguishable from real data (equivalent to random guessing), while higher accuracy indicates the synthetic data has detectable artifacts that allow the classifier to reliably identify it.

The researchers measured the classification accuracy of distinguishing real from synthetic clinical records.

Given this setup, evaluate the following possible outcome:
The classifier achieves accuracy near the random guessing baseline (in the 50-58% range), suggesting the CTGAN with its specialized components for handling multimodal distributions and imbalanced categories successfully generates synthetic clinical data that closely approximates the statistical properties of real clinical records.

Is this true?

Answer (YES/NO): YES